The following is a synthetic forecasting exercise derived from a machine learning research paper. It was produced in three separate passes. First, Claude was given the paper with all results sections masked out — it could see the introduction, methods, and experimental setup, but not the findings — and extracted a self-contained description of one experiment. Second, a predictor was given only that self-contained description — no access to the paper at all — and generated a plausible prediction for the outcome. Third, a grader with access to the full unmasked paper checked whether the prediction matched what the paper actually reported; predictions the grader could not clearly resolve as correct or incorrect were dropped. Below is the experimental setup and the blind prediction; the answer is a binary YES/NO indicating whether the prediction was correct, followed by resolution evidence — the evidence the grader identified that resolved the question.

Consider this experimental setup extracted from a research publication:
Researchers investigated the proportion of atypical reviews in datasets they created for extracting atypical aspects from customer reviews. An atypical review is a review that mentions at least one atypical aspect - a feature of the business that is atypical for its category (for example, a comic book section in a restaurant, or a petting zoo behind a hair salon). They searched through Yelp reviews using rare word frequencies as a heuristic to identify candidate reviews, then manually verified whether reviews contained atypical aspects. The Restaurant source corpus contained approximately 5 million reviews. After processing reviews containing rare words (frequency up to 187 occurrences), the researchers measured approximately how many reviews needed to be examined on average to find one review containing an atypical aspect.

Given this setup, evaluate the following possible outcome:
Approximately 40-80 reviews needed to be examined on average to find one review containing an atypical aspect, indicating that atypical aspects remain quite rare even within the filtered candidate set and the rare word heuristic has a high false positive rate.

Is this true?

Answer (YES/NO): NO